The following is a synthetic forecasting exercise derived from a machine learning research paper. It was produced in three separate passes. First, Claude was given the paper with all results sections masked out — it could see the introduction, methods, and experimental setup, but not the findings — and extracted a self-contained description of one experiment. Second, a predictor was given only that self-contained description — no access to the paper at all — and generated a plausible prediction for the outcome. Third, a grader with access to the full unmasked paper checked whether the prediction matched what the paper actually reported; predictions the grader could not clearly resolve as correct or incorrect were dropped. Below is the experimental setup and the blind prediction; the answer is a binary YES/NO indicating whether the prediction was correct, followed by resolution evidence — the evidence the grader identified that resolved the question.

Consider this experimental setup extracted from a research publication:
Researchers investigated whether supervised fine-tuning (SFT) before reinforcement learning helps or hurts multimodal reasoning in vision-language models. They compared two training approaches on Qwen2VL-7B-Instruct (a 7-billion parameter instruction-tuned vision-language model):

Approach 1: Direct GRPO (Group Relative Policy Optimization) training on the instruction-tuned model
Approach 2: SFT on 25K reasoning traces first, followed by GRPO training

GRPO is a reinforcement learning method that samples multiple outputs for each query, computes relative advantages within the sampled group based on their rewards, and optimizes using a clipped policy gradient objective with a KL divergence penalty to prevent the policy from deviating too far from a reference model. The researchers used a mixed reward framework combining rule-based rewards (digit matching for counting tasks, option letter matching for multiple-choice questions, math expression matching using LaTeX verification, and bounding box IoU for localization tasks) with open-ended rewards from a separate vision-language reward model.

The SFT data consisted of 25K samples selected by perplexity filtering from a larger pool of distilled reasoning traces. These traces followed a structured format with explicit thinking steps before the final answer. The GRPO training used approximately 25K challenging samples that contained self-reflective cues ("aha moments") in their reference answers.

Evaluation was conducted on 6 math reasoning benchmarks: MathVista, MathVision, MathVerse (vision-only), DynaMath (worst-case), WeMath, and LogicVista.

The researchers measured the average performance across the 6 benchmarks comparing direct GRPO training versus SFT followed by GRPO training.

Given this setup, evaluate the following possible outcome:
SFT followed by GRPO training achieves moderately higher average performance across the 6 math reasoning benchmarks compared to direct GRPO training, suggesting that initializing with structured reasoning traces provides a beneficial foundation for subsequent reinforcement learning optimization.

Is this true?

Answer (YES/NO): NO